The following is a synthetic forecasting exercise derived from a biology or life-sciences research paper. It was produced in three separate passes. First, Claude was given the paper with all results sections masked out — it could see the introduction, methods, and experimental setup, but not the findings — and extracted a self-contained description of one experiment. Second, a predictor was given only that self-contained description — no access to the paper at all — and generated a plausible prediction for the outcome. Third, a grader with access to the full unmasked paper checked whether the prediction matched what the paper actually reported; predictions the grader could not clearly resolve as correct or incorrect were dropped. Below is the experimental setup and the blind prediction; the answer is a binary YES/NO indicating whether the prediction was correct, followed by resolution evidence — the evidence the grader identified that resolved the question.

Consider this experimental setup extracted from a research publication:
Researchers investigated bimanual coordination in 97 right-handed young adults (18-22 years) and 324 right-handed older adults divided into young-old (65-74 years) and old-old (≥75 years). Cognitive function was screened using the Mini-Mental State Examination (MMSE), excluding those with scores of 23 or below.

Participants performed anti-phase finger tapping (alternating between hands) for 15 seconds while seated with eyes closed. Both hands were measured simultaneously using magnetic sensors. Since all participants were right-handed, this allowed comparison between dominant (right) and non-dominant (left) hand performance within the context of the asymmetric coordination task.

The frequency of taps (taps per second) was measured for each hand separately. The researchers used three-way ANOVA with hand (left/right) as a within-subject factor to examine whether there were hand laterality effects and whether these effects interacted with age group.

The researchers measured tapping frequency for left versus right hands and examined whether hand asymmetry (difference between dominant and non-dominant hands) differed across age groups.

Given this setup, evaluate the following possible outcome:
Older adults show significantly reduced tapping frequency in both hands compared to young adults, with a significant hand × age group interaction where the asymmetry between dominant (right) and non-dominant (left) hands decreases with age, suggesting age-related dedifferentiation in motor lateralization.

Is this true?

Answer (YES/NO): NO